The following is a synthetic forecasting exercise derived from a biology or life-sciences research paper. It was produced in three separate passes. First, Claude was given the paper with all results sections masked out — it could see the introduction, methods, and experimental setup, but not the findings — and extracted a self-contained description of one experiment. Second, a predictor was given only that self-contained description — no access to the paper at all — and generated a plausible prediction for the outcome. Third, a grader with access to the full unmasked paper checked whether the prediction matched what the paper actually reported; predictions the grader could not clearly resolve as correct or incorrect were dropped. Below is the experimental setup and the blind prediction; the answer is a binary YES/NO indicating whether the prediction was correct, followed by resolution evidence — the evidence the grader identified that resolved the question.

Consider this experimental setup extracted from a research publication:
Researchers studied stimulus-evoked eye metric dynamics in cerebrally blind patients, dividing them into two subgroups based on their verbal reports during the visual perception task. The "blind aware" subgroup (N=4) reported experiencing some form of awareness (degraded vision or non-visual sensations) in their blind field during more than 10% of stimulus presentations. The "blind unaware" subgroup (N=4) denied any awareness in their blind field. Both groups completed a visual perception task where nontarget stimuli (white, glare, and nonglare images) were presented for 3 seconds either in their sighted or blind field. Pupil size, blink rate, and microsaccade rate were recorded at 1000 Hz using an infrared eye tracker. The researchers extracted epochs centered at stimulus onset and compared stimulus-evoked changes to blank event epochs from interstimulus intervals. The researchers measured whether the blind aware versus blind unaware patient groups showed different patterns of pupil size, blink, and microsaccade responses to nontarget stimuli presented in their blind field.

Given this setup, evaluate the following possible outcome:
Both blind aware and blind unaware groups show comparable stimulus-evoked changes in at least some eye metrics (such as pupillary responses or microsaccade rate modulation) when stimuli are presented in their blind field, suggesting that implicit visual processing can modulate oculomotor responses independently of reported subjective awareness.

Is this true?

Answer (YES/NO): NO